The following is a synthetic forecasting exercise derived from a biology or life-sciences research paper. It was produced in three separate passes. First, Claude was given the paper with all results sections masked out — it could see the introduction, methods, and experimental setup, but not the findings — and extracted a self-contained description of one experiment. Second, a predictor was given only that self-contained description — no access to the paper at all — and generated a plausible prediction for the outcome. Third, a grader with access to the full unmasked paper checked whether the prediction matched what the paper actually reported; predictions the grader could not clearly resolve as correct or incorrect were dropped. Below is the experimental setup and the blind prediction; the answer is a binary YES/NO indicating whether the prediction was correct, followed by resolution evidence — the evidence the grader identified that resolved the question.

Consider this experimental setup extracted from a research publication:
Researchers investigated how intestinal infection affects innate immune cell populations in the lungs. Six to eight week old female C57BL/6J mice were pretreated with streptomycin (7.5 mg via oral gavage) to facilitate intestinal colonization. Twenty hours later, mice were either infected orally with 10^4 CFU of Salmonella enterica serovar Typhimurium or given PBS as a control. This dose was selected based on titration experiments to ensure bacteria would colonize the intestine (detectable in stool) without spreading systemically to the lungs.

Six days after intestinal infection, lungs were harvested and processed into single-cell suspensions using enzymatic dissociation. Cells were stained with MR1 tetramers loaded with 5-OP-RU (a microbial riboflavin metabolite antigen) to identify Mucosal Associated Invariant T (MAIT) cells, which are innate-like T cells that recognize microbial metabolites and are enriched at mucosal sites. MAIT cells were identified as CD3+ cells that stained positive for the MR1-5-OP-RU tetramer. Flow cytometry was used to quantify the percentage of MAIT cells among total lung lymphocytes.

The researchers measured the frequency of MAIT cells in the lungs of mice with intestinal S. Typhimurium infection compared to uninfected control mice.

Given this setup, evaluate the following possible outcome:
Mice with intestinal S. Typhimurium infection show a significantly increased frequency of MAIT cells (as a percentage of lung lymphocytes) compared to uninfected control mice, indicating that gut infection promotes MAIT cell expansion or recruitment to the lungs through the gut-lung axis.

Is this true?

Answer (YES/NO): NO